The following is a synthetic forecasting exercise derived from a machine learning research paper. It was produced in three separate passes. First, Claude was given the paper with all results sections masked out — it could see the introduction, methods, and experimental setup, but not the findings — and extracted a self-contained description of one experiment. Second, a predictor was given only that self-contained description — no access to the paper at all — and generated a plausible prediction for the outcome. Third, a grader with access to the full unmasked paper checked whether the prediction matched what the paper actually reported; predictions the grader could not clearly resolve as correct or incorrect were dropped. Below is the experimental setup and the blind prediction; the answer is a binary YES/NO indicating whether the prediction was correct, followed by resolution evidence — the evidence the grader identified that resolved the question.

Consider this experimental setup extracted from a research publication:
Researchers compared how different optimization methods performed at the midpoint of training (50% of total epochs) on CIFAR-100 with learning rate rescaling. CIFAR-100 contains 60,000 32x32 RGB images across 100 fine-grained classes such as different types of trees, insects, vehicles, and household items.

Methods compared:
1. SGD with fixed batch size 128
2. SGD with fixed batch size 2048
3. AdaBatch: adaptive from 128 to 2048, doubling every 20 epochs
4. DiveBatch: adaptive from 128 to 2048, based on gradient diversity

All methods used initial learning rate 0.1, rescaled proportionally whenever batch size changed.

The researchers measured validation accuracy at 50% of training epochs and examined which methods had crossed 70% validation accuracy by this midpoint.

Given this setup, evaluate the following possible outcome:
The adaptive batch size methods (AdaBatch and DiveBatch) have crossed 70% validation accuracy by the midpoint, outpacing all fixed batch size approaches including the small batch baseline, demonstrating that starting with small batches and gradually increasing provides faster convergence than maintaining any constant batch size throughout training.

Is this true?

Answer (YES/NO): YES